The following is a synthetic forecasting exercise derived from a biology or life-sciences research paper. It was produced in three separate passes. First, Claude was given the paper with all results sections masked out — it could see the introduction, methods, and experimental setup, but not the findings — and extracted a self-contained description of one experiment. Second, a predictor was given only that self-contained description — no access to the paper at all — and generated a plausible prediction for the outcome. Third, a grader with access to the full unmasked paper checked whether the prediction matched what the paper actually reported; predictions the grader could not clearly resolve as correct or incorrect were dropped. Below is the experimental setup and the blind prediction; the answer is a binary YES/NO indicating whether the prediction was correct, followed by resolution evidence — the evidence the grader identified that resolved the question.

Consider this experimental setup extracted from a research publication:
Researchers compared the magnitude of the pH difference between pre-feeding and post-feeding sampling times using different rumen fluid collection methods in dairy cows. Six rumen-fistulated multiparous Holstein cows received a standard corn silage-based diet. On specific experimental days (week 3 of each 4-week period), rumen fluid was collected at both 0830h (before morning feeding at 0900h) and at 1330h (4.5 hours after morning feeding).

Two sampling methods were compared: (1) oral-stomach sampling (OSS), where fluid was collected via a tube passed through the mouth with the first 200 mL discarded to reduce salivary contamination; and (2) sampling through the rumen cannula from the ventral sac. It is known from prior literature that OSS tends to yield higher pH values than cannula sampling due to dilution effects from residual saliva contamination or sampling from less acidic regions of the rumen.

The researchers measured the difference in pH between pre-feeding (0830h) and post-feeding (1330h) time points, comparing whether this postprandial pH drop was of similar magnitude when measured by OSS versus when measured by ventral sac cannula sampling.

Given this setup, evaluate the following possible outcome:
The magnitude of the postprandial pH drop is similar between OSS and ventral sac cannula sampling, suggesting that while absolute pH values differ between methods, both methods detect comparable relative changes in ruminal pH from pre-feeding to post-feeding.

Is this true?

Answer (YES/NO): YES